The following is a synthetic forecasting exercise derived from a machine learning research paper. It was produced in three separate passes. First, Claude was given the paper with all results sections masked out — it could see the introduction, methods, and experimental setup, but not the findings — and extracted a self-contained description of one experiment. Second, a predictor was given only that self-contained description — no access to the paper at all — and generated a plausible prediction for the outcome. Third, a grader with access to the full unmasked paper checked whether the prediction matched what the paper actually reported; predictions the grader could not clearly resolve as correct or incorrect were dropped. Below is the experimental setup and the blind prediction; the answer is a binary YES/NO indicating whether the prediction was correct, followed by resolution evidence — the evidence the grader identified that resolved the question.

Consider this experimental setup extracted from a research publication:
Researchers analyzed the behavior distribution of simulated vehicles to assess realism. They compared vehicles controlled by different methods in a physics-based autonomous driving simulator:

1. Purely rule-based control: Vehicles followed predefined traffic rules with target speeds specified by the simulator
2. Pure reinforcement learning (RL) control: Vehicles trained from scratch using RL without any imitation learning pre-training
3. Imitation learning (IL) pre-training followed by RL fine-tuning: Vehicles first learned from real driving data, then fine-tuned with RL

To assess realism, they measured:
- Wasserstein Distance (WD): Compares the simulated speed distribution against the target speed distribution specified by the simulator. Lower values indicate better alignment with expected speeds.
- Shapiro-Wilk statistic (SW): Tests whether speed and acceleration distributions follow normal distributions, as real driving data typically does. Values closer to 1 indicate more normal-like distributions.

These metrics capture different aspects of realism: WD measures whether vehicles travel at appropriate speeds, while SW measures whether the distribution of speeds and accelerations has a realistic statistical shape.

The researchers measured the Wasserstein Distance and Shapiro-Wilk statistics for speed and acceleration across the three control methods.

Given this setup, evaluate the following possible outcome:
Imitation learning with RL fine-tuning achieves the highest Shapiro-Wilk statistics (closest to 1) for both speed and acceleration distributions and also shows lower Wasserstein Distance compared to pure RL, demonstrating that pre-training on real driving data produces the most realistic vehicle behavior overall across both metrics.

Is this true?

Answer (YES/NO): YES